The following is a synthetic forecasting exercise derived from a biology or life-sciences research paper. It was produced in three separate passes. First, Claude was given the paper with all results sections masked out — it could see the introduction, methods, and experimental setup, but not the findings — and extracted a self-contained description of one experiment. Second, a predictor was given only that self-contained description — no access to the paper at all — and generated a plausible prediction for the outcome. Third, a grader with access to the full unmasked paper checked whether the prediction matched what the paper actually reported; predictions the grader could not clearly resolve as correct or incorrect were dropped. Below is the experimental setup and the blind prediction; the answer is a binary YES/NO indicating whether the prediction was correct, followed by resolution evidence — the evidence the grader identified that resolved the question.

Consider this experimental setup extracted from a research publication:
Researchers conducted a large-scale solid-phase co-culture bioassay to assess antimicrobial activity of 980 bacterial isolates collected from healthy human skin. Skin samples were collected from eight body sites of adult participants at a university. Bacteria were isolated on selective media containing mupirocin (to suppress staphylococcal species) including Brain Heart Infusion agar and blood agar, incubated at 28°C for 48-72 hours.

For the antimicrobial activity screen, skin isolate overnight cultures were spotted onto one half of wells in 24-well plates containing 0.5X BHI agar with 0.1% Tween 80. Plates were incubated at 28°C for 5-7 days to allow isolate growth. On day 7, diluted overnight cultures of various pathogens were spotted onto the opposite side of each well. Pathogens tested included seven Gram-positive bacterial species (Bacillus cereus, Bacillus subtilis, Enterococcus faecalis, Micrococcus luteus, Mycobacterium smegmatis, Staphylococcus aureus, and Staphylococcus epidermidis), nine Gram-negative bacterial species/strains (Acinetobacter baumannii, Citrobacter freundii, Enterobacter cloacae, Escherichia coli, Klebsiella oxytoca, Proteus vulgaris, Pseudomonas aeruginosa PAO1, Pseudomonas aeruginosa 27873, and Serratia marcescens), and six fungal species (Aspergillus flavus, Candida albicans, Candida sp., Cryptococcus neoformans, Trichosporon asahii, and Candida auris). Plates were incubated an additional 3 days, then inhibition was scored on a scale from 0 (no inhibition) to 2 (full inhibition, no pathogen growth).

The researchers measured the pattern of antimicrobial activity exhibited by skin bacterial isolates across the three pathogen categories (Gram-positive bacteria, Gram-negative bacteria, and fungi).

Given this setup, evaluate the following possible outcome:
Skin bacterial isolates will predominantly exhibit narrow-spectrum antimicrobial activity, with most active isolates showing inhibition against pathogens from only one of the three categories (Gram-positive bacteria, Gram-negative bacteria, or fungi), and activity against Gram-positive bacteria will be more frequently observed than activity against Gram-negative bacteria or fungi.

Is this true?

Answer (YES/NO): NO